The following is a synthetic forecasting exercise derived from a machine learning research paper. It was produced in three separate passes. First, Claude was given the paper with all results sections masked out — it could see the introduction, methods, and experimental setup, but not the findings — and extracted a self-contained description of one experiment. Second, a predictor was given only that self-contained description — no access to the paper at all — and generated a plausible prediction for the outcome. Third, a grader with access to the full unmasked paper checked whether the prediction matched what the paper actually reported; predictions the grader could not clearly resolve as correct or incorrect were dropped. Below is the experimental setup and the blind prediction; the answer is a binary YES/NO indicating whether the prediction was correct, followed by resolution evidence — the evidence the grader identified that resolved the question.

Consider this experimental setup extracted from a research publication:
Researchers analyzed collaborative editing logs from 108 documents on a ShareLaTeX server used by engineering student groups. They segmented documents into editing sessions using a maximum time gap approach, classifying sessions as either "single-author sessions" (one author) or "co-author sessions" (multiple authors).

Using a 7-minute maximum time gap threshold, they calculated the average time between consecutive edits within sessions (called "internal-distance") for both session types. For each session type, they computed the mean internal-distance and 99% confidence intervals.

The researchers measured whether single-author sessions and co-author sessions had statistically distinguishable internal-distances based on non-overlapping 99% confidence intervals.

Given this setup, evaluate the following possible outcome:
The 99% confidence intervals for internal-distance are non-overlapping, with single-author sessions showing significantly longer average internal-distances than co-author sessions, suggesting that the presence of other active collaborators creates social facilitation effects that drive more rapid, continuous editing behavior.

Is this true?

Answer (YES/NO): YES